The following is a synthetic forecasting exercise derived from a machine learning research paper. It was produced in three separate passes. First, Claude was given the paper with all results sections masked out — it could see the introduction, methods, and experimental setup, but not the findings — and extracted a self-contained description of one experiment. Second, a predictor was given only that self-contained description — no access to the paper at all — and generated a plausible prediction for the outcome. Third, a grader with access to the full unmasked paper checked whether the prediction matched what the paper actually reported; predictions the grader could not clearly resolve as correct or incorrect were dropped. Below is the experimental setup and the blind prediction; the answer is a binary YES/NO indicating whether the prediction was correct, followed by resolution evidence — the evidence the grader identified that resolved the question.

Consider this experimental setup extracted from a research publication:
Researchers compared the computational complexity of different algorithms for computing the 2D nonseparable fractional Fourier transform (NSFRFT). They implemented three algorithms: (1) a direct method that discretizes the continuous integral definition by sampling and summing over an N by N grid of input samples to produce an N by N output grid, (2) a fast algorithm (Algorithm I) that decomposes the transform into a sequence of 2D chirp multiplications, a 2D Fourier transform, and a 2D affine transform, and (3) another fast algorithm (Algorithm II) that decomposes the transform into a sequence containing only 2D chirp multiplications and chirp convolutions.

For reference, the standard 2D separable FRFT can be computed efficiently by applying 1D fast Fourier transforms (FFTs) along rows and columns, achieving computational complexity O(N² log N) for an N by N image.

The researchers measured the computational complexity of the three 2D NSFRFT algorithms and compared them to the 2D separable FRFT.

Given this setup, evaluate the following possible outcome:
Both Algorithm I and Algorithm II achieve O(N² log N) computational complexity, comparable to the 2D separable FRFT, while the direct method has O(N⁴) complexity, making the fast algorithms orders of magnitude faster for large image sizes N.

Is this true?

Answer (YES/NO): YES